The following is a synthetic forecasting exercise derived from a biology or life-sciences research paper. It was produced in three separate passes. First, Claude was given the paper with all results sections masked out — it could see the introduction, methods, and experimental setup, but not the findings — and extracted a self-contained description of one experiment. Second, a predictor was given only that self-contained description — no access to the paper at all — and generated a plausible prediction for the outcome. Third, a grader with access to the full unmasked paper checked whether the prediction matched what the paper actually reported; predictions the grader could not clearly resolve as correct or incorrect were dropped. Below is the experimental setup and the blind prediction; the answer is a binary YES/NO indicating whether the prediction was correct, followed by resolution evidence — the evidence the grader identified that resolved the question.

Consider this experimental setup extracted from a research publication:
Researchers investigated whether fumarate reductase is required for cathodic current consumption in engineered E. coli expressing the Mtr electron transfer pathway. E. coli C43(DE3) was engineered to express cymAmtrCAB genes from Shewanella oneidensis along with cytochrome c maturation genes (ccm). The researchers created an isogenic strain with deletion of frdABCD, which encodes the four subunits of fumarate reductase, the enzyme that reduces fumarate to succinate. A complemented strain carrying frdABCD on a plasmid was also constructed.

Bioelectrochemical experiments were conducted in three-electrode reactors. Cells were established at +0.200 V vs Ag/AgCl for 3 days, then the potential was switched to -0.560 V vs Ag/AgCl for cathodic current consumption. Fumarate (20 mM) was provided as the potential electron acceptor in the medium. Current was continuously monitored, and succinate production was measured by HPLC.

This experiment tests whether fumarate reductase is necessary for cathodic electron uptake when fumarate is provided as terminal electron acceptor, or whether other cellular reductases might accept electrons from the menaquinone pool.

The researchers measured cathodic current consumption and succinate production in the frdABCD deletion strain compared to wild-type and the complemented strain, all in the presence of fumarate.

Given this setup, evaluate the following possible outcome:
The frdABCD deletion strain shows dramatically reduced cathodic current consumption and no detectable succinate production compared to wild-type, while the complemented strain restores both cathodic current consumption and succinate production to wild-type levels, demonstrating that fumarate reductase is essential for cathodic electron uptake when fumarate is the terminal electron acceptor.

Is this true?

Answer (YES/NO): NO